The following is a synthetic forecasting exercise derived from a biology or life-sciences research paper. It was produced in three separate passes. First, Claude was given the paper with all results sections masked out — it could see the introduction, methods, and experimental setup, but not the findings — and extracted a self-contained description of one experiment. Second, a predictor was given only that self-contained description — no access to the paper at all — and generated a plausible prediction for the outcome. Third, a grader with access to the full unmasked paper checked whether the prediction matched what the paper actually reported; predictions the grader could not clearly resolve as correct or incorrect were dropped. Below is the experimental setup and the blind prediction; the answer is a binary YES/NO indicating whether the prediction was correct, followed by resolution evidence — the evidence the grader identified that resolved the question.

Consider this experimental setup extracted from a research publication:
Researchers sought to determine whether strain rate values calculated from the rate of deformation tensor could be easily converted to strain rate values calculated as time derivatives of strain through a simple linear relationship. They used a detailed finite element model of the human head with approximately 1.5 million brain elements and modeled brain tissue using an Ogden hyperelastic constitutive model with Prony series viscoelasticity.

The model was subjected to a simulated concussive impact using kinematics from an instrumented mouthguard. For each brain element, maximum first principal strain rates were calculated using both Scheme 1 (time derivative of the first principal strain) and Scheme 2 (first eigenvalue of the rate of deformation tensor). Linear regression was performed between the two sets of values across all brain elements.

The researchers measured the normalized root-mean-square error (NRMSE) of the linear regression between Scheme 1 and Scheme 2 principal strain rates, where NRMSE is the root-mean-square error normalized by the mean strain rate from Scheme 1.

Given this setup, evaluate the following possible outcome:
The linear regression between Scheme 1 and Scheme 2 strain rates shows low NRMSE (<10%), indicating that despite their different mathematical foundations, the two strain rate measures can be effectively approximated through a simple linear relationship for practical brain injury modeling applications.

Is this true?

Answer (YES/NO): NO